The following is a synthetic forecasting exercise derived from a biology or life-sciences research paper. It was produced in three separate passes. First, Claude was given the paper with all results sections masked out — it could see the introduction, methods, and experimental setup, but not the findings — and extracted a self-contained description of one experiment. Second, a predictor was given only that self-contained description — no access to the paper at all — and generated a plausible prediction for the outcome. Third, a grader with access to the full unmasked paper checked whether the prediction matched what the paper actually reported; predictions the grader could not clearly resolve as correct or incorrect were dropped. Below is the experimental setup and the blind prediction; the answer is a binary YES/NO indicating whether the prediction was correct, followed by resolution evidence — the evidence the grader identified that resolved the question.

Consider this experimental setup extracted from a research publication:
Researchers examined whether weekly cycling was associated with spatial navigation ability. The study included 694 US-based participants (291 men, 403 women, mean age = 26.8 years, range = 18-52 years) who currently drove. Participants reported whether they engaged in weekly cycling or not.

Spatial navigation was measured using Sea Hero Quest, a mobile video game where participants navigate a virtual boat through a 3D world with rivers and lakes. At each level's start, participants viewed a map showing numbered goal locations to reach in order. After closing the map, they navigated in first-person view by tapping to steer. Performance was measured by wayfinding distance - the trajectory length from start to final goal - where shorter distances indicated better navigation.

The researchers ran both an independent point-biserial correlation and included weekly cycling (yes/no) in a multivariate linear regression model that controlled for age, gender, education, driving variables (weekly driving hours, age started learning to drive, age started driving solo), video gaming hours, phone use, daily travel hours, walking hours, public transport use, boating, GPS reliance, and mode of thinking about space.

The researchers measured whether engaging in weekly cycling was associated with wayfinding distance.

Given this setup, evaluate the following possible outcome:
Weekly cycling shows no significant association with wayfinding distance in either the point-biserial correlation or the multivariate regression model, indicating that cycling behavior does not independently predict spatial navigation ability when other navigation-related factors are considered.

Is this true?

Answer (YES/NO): NO